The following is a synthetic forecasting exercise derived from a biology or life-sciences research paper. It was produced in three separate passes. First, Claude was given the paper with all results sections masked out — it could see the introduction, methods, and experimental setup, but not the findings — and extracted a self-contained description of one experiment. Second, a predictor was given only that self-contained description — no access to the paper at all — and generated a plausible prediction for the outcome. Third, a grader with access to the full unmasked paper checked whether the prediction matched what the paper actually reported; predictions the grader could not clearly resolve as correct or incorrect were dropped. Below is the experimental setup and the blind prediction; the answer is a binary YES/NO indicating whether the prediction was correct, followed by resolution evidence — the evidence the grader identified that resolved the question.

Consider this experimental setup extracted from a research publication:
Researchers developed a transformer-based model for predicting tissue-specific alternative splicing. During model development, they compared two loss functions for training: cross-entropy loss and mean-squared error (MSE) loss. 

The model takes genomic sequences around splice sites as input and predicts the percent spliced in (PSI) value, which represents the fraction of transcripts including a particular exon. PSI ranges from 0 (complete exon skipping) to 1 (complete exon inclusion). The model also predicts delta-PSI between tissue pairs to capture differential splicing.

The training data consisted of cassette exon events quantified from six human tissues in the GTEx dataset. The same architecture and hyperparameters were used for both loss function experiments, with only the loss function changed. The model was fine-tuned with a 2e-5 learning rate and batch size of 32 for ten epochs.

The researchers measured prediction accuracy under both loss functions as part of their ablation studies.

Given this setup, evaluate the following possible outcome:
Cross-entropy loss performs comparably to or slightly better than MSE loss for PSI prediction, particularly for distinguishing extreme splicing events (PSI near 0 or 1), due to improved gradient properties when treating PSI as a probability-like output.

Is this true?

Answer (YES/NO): YES